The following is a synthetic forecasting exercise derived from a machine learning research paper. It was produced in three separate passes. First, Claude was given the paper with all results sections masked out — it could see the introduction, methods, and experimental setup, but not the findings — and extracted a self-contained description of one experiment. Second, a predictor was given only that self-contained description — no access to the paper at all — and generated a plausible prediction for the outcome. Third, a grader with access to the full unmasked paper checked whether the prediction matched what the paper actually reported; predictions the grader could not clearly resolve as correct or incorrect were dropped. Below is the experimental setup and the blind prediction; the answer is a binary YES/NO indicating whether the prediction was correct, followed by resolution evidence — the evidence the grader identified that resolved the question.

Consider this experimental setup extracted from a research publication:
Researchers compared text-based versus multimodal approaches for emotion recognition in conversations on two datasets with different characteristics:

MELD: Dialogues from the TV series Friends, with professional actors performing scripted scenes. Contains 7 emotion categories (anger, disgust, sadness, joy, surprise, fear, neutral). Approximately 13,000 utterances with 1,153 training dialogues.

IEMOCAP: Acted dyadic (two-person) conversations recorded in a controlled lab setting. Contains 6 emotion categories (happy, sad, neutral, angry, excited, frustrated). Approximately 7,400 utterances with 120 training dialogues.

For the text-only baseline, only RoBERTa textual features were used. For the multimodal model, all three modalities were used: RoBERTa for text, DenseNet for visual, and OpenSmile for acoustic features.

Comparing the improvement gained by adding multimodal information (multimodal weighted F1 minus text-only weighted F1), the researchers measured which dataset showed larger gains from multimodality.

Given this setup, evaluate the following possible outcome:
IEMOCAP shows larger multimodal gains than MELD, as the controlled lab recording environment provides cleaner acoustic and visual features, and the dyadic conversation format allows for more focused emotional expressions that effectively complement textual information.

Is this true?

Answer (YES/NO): YES